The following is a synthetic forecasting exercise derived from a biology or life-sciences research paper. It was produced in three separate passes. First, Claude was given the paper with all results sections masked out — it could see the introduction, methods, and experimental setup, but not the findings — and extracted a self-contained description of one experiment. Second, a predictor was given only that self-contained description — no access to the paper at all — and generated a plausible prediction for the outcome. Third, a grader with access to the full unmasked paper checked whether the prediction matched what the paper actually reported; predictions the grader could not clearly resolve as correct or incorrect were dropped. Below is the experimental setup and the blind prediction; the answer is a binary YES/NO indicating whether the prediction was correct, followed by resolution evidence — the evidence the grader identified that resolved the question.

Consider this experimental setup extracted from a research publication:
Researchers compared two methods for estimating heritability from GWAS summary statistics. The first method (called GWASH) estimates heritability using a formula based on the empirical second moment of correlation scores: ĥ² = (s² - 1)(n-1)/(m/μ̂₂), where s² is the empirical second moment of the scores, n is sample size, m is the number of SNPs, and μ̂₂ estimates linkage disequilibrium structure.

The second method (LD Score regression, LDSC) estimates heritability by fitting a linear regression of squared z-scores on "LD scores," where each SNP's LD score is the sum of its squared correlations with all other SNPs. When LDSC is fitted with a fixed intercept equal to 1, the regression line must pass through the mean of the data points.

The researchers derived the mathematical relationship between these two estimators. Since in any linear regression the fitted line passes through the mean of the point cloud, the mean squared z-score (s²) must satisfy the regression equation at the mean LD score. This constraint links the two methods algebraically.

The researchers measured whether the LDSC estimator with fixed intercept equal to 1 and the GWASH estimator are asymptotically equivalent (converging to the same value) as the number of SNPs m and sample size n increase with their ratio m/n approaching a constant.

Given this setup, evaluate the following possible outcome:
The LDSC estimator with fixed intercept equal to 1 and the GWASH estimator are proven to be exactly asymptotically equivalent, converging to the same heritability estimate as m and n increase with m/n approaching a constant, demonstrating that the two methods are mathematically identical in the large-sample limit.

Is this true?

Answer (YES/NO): YES